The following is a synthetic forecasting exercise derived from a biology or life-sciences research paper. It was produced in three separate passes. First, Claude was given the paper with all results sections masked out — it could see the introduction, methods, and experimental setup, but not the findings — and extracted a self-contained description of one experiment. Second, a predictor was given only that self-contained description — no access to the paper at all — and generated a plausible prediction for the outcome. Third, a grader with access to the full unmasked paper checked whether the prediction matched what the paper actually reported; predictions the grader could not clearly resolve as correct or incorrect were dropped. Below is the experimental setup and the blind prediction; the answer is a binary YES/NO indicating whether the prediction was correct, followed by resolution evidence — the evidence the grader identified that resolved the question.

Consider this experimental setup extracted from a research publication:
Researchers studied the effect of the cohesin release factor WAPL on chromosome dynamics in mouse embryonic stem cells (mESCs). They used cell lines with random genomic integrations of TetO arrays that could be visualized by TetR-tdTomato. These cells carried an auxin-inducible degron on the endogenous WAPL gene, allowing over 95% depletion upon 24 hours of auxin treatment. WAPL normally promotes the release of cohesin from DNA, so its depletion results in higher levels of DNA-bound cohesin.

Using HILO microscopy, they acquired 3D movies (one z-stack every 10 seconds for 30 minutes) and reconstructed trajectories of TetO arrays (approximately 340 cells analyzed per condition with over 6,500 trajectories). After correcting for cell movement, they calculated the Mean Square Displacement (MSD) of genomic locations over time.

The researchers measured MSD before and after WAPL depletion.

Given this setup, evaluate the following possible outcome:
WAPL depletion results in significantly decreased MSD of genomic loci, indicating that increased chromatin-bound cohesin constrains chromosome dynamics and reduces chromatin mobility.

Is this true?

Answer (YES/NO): YES